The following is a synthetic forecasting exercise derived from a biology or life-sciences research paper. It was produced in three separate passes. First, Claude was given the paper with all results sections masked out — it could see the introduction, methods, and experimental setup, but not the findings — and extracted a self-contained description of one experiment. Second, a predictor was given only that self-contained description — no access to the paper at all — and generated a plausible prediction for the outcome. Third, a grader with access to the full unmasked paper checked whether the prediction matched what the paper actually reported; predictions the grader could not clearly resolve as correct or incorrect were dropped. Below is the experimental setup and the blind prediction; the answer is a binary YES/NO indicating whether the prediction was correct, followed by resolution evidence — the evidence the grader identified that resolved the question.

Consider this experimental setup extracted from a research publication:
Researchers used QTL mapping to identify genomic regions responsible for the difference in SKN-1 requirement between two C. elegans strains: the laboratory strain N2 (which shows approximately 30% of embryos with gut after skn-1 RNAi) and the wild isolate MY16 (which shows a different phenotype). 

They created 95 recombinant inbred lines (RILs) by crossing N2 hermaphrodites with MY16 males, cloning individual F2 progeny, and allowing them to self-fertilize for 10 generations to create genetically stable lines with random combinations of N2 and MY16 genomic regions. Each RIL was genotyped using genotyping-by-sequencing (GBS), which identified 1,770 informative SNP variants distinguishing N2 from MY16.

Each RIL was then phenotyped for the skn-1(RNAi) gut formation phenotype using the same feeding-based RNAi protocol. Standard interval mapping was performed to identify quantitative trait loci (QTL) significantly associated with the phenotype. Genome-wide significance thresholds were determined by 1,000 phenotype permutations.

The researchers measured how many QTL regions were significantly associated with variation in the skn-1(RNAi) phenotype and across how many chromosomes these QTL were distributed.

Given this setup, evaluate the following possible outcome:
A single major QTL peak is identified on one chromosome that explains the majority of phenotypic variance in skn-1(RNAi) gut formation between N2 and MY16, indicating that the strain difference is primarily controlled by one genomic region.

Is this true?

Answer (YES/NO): NO